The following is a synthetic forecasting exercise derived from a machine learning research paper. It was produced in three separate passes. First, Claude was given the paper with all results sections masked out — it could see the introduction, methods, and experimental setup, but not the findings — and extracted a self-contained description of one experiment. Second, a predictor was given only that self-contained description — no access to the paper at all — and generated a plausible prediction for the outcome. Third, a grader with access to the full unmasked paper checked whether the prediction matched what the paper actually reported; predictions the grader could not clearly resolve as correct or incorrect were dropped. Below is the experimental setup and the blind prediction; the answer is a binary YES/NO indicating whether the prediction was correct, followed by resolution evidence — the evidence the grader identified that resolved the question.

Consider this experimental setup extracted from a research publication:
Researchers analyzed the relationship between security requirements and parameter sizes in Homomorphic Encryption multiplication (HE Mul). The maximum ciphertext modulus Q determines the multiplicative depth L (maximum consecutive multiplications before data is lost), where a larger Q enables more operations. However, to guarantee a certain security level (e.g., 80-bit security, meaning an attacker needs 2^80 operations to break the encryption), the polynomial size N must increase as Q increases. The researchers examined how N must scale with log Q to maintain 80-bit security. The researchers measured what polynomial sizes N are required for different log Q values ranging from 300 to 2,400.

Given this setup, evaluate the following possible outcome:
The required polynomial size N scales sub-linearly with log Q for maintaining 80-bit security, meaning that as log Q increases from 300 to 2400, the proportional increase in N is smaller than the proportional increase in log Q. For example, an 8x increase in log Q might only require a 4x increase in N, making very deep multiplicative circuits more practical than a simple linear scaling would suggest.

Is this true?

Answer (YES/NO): NO